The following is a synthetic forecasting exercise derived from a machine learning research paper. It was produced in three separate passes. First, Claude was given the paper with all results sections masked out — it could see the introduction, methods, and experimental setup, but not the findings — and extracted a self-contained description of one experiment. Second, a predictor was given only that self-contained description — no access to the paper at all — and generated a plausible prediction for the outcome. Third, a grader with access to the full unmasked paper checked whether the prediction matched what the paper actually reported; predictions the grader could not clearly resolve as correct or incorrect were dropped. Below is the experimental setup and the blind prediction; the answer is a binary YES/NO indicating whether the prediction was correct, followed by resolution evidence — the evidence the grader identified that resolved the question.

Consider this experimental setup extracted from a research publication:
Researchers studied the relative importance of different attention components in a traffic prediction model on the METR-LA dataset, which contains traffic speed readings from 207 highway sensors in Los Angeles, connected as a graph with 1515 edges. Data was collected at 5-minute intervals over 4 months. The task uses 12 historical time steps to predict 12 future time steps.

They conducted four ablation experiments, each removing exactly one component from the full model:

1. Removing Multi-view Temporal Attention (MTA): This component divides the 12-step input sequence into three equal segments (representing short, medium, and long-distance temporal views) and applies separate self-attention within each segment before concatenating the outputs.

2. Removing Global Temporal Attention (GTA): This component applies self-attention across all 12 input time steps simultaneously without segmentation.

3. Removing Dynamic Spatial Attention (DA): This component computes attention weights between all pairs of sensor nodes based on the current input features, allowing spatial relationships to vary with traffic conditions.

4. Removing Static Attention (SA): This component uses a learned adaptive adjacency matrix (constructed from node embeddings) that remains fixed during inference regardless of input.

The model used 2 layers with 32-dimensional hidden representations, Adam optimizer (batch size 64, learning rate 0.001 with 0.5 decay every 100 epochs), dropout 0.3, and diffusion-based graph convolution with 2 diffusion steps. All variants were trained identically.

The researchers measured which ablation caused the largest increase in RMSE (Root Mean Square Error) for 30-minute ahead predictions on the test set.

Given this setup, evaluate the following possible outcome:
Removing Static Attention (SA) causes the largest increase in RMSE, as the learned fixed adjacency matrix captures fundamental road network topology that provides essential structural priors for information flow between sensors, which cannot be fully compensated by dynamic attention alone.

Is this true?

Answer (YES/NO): YES